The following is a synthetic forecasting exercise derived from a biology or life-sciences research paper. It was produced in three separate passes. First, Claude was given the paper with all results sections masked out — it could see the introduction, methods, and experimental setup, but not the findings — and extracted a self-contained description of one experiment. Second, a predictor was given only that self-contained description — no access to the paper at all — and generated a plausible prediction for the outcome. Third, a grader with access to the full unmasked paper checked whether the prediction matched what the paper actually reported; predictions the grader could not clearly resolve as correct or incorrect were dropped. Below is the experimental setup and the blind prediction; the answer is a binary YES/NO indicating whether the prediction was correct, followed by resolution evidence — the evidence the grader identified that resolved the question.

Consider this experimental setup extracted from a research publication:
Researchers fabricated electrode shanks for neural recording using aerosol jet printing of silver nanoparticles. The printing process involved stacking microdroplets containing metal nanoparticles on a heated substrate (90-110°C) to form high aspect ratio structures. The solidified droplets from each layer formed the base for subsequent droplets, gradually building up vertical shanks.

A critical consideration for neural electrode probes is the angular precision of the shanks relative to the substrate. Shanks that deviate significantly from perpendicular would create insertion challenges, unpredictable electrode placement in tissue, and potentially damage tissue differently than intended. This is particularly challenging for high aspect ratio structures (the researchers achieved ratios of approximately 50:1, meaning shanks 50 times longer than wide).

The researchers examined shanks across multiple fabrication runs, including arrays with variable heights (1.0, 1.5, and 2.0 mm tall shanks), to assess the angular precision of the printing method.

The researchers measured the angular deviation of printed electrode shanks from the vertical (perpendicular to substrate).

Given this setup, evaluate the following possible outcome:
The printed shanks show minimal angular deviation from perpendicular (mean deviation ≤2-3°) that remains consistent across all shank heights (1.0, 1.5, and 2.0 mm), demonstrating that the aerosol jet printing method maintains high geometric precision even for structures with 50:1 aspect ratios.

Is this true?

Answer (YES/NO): YES